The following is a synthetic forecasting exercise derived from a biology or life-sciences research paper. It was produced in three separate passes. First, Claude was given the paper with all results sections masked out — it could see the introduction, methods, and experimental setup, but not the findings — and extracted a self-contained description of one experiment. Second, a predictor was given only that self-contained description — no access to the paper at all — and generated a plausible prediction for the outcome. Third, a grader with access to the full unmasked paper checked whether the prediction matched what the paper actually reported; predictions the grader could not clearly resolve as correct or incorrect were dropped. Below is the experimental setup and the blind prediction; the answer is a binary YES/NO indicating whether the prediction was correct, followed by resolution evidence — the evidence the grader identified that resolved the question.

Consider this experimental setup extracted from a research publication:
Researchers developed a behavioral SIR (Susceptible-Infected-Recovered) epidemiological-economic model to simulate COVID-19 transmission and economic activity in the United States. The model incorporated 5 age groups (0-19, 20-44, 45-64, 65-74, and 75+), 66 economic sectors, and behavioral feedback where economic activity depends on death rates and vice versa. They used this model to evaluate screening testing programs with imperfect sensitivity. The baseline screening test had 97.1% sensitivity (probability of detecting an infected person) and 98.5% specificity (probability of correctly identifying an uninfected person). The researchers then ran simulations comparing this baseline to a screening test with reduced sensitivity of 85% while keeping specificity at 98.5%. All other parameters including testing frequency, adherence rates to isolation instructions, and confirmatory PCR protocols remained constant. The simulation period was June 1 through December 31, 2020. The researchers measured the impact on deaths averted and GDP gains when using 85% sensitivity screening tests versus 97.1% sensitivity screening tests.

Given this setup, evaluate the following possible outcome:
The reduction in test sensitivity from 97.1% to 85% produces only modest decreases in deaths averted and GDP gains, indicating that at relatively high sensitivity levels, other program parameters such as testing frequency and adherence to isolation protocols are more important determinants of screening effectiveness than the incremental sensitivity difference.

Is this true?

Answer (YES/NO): YES